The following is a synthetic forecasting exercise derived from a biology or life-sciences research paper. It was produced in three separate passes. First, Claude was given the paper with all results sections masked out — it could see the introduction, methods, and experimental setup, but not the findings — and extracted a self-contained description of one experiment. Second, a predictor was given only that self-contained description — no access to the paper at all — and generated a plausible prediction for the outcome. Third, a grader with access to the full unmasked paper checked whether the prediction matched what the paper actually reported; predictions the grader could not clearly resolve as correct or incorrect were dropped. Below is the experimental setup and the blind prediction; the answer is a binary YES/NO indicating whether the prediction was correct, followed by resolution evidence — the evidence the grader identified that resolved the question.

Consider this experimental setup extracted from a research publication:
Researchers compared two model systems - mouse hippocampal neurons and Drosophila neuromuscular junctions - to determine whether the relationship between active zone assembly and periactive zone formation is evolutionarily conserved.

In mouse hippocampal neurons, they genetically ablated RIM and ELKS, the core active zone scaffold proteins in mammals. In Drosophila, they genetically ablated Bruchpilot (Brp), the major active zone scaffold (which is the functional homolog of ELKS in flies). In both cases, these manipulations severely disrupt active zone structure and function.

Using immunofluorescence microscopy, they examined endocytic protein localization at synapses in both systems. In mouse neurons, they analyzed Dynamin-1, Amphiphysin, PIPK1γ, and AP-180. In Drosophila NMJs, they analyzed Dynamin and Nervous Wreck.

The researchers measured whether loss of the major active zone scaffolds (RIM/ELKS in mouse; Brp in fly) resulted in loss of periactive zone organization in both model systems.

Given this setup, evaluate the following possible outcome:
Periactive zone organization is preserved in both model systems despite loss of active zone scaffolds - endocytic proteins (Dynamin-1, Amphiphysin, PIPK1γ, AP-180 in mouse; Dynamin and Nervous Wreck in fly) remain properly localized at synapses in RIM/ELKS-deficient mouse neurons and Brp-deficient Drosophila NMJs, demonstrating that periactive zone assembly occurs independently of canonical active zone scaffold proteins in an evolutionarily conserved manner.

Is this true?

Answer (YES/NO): YES